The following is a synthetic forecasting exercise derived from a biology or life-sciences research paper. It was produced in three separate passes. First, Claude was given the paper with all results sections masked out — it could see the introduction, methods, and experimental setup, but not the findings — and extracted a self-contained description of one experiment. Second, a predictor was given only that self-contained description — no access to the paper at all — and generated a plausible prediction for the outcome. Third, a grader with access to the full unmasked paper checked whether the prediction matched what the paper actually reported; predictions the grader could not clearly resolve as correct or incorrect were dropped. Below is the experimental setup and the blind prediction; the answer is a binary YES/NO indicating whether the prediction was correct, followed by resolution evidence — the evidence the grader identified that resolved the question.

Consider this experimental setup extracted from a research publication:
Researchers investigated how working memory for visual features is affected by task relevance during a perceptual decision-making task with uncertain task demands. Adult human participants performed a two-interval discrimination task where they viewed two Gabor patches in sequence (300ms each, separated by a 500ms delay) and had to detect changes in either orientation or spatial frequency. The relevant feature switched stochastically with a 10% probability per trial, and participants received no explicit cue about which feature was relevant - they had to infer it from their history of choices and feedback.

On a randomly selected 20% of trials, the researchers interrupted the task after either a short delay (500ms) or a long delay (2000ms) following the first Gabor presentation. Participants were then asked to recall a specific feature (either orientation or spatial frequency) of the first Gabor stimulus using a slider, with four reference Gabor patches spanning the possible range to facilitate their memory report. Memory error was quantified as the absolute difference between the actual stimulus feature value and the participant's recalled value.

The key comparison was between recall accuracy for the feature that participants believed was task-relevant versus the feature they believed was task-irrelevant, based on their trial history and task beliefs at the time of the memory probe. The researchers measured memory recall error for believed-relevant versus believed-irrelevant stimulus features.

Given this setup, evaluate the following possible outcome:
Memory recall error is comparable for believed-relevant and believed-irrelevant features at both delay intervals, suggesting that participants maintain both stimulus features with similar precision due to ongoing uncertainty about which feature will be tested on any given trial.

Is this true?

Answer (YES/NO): NO